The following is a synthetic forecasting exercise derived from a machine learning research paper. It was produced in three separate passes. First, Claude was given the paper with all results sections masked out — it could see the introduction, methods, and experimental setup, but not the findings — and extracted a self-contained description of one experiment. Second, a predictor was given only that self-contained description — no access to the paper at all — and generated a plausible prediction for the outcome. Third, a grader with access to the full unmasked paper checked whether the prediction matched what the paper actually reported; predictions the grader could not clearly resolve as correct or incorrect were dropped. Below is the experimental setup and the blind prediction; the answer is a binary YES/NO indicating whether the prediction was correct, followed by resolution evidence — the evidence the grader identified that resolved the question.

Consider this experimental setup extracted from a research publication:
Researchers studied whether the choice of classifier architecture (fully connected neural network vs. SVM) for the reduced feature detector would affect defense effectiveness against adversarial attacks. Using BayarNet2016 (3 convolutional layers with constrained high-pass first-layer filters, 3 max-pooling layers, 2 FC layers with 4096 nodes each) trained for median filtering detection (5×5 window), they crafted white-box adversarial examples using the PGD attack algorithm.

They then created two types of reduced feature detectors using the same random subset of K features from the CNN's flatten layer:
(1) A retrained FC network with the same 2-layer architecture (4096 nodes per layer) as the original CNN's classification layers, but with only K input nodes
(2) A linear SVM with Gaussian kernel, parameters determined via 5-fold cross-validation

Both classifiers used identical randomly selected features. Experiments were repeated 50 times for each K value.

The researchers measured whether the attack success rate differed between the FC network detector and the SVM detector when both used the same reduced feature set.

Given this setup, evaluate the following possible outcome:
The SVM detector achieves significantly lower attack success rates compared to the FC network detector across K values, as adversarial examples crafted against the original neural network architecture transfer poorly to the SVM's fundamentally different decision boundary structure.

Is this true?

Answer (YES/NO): NO